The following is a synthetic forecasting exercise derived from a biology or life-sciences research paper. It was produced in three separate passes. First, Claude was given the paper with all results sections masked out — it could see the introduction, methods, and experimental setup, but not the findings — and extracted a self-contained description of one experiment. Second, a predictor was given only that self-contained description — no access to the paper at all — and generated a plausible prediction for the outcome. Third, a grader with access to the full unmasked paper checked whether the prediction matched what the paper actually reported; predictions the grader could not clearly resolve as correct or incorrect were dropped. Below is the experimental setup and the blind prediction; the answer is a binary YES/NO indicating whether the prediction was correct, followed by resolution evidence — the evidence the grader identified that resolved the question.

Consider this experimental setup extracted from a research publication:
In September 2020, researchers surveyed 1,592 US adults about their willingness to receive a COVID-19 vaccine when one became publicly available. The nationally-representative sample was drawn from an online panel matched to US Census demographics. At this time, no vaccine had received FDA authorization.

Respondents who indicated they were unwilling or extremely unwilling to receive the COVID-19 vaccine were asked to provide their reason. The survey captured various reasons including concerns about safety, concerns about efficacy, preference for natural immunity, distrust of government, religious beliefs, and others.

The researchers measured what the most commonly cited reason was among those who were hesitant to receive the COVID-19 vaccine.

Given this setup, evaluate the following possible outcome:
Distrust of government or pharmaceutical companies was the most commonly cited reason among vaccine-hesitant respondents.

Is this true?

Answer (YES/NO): NO